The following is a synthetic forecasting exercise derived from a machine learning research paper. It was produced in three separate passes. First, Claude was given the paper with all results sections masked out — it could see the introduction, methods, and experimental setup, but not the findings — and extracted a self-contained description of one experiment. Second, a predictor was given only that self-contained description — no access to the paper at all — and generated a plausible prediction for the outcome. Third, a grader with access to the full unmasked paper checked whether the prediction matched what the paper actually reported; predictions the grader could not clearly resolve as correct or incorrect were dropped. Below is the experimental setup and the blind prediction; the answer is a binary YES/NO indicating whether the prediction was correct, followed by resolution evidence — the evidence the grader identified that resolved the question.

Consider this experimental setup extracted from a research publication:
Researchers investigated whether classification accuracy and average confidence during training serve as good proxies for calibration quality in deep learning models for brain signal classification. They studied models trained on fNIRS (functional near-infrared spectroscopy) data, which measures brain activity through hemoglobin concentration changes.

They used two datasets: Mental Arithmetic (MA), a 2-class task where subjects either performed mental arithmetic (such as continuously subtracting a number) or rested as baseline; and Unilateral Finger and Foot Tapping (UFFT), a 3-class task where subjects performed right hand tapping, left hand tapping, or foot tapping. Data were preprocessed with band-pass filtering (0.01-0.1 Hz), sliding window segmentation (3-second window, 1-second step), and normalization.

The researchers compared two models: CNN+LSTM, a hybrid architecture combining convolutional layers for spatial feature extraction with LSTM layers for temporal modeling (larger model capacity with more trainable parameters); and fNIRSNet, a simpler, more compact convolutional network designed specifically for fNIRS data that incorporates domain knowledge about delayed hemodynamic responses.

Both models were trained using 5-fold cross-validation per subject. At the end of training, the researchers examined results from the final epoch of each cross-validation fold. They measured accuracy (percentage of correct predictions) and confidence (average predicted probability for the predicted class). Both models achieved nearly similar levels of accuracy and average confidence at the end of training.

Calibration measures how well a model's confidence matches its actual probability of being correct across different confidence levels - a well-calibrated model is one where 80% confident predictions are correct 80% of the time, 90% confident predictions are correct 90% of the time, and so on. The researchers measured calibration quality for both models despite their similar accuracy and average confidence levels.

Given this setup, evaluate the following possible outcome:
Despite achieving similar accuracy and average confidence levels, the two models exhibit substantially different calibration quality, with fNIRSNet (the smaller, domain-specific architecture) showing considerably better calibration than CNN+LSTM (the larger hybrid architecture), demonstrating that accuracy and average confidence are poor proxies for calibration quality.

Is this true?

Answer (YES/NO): YES